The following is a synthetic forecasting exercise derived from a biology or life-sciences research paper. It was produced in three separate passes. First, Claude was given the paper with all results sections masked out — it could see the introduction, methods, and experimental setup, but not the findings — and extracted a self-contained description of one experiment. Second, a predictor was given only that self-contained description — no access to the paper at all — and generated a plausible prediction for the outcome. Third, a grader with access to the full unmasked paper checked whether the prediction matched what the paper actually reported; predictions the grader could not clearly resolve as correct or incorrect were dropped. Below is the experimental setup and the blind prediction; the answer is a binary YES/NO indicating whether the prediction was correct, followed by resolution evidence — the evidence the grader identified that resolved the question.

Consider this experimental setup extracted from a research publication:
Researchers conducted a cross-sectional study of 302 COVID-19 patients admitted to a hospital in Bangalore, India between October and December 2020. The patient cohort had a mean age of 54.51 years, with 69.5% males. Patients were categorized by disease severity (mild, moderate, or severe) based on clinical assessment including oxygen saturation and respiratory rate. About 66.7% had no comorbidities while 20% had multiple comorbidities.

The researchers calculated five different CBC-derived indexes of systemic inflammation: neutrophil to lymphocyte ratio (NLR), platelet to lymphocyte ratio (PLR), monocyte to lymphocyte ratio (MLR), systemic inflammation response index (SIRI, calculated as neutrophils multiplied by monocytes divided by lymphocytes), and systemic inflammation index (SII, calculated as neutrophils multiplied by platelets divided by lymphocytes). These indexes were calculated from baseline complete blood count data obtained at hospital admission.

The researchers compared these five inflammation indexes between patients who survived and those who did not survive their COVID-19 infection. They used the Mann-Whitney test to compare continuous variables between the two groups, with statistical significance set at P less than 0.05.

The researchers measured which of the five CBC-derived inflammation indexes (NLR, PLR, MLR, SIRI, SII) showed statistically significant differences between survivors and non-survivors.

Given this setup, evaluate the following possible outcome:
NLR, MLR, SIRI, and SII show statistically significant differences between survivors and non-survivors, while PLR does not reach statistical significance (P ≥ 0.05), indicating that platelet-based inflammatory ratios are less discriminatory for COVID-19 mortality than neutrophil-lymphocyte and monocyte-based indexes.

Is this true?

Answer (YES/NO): NO